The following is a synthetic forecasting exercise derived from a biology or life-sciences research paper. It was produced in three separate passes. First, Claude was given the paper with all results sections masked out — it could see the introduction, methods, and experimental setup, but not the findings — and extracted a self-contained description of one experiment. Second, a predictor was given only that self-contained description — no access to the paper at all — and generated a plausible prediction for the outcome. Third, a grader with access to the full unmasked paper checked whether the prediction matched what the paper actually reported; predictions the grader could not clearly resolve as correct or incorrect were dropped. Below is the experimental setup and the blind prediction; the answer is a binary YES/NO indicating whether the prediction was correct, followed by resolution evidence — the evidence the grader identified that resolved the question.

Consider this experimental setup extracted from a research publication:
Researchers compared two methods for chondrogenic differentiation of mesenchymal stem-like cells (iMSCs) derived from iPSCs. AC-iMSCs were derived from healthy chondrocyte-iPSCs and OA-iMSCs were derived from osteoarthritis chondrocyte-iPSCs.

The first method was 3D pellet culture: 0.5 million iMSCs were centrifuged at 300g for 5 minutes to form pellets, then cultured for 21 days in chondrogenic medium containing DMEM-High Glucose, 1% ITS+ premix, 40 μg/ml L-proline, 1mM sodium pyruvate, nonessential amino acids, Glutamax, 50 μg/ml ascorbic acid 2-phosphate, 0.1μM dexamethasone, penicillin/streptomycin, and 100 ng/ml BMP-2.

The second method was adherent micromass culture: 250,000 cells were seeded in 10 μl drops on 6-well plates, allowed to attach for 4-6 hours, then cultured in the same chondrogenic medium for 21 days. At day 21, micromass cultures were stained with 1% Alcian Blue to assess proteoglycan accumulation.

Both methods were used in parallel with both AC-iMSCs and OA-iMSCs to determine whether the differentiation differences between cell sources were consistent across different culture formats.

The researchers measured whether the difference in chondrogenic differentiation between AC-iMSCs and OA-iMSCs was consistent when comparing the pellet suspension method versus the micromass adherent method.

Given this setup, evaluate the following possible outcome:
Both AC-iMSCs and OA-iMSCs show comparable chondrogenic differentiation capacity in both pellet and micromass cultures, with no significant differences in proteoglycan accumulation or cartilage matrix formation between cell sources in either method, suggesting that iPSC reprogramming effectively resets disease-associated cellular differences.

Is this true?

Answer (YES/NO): NO